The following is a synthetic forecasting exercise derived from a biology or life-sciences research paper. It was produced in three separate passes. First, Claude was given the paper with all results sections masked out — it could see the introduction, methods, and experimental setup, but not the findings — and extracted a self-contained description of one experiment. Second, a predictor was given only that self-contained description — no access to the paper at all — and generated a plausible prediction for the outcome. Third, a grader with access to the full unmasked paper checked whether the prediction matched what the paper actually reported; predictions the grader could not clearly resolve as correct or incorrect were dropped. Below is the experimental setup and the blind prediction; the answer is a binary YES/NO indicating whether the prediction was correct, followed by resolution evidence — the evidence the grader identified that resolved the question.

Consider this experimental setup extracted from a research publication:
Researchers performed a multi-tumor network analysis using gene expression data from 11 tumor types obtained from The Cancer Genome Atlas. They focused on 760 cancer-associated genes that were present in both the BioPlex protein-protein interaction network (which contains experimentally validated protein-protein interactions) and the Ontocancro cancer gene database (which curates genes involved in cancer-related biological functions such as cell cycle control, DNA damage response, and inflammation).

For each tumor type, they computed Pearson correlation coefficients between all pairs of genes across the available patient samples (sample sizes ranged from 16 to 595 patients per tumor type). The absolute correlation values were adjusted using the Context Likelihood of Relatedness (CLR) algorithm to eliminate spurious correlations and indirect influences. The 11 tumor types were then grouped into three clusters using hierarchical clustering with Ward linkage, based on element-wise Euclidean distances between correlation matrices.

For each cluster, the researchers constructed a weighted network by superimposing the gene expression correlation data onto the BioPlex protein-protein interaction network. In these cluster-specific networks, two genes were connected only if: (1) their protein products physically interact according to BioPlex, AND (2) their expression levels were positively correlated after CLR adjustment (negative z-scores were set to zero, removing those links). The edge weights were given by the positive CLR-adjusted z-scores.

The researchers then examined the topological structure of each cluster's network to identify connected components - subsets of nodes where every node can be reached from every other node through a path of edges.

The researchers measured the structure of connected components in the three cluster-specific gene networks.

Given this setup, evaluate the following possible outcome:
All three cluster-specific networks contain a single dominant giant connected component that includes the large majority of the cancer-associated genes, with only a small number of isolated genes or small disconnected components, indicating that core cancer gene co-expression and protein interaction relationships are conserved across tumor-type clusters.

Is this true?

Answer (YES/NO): NO